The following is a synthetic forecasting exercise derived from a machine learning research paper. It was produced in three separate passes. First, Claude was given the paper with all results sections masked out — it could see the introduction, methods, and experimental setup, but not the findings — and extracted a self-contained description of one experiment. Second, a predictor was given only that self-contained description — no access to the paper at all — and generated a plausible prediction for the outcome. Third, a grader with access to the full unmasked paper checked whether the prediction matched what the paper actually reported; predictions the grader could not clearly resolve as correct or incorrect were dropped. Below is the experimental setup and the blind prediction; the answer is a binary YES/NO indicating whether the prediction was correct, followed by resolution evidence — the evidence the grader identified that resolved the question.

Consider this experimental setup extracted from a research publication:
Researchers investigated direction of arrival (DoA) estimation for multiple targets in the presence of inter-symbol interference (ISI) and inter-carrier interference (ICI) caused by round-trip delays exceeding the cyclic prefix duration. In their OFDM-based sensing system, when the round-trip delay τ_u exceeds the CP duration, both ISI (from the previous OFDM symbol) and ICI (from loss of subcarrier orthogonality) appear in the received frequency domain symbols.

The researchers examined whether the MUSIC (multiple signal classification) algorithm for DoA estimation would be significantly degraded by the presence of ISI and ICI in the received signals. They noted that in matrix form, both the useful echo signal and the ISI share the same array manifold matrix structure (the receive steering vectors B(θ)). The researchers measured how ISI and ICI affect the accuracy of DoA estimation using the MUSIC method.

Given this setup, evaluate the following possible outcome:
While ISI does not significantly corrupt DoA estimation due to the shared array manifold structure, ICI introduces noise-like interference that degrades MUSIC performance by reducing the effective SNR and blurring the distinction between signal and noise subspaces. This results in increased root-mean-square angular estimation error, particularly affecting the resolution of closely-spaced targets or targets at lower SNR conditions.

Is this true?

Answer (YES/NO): NO